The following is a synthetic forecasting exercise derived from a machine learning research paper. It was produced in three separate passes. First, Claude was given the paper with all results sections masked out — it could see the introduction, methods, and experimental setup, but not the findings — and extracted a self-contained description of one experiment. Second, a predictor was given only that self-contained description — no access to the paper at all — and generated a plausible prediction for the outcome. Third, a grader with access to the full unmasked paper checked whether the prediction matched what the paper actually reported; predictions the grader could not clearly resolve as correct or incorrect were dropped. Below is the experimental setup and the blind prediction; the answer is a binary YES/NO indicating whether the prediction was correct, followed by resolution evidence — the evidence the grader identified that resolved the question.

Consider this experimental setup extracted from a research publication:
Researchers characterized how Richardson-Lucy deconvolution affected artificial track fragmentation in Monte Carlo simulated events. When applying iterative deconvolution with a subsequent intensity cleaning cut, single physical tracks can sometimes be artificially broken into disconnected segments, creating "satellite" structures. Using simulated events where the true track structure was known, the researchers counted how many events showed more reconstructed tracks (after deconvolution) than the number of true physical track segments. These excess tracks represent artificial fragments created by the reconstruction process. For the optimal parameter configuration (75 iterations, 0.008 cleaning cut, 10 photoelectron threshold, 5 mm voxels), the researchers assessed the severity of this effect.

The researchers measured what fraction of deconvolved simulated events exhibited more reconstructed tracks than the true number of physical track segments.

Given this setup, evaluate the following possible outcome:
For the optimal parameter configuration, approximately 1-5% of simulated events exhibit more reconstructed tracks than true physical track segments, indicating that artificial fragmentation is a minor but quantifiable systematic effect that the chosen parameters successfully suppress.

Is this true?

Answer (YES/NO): NO